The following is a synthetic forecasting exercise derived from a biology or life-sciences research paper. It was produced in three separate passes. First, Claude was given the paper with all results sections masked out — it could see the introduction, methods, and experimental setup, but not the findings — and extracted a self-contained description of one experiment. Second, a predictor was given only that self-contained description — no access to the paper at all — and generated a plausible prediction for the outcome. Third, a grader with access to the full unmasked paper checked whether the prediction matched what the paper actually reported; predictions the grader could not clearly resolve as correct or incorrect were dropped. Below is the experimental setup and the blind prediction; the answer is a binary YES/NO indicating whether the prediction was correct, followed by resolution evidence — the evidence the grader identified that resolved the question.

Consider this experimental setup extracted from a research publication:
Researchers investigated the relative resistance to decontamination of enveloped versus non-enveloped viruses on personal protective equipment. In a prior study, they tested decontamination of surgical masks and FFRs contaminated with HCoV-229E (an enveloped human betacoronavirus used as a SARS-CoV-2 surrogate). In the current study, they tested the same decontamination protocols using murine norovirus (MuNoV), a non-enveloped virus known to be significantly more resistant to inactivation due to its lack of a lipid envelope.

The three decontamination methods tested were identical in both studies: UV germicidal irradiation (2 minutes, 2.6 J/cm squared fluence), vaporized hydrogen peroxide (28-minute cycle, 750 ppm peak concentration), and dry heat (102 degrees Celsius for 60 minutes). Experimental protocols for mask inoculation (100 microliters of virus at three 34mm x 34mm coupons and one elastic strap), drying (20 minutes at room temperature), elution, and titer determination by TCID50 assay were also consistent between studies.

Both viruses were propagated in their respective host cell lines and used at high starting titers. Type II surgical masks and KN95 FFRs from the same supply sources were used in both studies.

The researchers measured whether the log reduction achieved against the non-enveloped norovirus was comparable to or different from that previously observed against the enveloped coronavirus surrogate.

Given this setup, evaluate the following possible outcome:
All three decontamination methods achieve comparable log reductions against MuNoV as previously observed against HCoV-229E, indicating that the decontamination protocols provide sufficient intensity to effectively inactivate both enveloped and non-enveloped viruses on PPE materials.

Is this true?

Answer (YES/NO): YES